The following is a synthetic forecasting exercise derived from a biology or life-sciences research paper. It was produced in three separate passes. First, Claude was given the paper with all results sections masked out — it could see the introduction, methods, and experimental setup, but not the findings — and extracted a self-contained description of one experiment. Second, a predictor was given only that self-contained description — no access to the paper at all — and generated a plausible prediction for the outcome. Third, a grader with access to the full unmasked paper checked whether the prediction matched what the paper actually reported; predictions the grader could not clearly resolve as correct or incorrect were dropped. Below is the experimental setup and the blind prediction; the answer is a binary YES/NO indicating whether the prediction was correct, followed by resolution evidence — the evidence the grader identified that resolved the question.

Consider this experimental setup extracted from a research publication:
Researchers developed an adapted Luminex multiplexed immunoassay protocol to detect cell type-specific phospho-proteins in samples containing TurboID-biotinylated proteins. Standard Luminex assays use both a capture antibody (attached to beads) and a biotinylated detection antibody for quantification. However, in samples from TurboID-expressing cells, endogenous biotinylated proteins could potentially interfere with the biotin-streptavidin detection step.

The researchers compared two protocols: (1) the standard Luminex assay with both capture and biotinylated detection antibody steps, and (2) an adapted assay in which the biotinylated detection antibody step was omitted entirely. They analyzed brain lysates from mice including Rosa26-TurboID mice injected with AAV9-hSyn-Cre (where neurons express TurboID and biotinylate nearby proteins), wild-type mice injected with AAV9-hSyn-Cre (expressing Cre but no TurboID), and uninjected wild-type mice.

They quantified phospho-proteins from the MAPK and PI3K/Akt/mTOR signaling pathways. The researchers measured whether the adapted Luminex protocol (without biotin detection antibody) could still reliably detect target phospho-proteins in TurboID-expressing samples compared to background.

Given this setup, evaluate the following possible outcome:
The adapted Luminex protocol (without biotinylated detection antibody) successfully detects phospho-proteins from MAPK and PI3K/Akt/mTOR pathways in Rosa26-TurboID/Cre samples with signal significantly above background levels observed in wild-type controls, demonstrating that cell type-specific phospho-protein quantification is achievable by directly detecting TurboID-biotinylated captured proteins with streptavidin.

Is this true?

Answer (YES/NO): YES